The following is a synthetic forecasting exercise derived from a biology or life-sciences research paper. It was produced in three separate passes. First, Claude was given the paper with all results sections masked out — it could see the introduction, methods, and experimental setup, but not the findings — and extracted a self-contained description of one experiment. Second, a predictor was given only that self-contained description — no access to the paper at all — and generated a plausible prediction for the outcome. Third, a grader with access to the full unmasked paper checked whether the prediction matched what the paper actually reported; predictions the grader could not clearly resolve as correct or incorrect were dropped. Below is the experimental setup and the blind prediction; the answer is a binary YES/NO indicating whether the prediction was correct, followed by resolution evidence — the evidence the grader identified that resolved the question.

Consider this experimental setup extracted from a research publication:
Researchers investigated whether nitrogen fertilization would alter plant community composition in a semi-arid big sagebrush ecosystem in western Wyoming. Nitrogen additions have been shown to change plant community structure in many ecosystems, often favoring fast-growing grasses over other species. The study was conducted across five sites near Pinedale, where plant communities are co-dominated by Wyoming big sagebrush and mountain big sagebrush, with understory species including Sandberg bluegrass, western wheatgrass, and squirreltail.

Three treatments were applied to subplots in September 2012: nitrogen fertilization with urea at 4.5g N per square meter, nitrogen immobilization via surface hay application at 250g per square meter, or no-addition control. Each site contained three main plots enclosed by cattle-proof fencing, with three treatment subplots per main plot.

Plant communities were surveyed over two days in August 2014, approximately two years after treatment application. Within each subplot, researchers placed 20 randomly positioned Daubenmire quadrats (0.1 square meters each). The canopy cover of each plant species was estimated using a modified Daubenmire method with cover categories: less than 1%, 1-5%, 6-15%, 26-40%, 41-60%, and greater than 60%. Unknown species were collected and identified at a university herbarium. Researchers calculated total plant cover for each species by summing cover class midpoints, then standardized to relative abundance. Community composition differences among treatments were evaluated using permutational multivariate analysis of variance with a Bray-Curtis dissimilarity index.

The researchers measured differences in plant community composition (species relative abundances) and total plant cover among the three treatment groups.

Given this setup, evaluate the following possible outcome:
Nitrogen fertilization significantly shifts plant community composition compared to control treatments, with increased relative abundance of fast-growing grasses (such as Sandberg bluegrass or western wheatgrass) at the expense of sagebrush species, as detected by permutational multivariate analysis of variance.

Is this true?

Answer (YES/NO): NO